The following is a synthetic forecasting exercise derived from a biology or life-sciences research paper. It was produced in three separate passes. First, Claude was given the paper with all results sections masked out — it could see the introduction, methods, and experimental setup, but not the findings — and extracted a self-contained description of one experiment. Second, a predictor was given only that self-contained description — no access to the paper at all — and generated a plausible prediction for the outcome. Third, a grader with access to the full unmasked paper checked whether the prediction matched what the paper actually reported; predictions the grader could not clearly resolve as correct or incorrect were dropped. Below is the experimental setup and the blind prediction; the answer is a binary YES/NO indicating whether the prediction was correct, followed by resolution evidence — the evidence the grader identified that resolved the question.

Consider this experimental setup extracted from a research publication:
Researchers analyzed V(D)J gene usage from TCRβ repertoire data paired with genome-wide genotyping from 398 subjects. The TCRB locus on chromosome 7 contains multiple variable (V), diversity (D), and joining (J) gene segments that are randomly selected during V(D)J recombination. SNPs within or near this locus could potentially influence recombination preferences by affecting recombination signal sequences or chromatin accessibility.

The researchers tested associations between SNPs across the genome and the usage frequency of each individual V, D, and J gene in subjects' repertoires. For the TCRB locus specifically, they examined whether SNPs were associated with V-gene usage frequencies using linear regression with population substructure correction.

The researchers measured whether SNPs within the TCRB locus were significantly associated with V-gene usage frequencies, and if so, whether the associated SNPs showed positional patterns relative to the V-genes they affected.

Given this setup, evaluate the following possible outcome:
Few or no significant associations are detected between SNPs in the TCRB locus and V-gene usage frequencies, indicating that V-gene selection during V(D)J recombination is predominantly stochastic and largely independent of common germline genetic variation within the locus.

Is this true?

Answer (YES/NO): NO